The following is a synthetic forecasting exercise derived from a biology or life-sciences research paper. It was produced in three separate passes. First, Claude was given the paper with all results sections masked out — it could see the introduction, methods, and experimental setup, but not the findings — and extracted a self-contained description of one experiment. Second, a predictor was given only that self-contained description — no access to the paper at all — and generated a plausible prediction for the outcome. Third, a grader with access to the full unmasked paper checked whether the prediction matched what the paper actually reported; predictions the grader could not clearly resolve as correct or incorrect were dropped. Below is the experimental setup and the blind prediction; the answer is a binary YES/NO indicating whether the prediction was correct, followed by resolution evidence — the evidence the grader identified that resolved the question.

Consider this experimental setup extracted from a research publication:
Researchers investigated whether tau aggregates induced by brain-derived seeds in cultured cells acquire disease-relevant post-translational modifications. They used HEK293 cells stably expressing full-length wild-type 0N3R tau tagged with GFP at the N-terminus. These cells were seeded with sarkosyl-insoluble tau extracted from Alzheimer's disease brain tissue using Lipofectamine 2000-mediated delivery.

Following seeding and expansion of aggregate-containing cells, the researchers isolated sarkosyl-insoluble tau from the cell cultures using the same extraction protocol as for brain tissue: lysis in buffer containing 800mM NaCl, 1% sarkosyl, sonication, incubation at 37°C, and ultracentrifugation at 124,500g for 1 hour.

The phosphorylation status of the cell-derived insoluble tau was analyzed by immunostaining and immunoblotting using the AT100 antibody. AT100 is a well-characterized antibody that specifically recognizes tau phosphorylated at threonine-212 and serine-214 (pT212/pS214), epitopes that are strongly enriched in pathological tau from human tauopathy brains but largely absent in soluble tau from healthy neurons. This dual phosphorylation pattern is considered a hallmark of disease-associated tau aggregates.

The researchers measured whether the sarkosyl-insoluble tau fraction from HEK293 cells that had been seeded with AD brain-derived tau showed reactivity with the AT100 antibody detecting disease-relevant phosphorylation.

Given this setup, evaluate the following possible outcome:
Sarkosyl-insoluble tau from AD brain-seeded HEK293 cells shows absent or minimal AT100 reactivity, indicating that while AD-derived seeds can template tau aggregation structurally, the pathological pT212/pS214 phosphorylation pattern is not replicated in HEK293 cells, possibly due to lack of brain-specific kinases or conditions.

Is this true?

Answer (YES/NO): NO